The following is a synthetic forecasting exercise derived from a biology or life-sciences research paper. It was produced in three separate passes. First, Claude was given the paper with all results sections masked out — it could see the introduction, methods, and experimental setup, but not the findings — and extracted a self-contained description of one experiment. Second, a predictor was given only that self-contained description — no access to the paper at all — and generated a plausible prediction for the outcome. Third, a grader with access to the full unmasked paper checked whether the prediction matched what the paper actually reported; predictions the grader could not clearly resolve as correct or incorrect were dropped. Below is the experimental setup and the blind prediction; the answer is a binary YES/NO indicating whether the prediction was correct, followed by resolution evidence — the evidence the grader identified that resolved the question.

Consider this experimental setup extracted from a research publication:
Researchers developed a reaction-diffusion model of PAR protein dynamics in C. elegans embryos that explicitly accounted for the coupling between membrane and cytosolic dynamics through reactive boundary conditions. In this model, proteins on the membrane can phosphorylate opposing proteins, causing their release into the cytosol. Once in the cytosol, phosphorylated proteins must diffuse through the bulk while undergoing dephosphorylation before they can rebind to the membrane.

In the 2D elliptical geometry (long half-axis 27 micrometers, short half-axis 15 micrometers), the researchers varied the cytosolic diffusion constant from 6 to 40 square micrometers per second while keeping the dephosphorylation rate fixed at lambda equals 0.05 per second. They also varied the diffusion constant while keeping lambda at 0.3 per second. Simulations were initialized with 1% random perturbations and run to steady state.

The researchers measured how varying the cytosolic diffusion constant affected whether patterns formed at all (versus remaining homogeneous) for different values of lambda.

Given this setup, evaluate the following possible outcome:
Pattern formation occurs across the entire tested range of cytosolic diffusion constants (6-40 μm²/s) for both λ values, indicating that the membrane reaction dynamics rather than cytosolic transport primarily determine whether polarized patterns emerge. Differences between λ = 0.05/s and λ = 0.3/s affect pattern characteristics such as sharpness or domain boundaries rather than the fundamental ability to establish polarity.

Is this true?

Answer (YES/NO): NO